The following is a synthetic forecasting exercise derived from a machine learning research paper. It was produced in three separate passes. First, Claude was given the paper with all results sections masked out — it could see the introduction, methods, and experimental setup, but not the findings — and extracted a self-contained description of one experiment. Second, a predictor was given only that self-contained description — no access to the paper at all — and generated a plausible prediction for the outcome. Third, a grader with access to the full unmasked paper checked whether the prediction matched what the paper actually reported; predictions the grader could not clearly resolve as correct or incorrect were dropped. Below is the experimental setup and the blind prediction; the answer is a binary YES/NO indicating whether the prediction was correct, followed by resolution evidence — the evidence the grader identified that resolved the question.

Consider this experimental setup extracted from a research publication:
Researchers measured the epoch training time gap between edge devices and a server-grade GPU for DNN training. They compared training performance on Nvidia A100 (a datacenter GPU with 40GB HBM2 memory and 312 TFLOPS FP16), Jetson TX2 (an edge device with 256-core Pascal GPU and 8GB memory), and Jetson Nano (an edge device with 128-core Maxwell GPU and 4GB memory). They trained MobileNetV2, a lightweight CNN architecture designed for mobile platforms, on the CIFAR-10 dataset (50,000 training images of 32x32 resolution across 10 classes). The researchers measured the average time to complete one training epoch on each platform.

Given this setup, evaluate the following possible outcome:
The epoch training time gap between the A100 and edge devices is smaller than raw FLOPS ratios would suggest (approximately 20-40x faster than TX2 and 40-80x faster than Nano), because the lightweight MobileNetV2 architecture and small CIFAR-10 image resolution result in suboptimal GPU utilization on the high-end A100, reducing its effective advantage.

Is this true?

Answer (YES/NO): NO